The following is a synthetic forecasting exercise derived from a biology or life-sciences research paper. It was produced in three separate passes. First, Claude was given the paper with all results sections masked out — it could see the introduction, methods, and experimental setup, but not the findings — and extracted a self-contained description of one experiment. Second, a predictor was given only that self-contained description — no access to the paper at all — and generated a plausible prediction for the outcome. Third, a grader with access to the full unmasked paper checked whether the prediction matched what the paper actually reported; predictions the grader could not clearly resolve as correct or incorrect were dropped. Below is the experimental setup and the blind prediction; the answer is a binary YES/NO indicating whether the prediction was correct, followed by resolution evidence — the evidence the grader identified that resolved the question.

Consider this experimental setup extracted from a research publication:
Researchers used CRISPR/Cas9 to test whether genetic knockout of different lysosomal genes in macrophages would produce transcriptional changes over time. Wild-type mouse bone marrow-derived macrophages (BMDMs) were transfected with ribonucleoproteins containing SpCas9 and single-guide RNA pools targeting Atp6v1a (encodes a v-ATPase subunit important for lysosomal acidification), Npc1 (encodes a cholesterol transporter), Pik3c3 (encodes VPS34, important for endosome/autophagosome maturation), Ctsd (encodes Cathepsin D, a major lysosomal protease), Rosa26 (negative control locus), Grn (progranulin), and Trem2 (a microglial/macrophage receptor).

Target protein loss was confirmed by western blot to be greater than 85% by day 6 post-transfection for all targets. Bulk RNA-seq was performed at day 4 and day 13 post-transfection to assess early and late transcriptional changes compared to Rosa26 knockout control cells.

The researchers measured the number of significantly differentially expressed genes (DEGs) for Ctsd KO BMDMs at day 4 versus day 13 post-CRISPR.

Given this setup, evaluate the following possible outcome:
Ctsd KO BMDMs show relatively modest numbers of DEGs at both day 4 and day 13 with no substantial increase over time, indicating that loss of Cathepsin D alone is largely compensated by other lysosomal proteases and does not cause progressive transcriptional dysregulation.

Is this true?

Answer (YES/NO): YES